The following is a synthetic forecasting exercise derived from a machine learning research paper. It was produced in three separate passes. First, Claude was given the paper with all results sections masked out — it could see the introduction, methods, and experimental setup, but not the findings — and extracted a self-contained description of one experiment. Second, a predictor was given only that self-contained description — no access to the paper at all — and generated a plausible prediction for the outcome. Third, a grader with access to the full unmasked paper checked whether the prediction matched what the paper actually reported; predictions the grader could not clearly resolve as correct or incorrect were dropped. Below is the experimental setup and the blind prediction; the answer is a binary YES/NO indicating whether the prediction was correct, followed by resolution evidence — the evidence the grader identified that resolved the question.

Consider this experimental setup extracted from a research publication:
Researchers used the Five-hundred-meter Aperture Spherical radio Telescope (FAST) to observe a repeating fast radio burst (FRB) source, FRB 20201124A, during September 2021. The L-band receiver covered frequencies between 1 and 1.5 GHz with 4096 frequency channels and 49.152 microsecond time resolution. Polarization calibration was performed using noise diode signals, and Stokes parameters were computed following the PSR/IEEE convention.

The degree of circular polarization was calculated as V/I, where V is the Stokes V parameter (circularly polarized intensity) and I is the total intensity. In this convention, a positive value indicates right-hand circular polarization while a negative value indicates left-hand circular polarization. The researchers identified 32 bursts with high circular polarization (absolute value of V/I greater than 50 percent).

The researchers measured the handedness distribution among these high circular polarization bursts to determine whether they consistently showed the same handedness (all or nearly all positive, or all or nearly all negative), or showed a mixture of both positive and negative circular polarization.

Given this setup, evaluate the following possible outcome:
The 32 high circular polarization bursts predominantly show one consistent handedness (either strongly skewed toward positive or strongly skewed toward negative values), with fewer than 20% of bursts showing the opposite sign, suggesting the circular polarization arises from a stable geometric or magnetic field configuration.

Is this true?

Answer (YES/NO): NO